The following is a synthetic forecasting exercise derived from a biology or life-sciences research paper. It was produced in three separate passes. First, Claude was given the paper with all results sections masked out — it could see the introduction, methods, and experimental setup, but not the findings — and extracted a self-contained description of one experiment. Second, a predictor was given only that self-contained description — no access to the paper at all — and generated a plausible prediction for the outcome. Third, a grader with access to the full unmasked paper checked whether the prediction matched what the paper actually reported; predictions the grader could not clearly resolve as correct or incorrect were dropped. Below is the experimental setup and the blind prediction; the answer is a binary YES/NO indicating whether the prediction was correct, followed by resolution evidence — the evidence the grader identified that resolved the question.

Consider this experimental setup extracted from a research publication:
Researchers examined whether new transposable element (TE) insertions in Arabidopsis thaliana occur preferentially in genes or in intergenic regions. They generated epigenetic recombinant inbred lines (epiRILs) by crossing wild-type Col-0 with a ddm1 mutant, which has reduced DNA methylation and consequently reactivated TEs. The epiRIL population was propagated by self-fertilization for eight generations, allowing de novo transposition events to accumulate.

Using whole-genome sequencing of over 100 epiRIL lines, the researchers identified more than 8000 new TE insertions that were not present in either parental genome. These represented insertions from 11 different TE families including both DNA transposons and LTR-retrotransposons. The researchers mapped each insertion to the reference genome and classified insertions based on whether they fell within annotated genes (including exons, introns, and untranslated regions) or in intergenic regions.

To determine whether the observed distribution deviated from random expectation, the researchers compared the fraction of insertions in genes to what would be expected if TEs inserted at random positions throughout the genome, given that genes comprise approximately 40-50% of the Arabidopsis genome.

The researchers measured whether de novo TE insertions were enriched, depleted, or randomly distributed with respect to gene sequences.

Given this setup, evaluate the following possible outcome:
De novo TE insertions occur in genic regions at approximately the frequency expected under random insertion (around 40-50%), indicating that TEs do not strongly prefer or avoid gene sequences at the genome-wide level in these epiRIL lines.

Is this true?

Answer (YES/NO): NO